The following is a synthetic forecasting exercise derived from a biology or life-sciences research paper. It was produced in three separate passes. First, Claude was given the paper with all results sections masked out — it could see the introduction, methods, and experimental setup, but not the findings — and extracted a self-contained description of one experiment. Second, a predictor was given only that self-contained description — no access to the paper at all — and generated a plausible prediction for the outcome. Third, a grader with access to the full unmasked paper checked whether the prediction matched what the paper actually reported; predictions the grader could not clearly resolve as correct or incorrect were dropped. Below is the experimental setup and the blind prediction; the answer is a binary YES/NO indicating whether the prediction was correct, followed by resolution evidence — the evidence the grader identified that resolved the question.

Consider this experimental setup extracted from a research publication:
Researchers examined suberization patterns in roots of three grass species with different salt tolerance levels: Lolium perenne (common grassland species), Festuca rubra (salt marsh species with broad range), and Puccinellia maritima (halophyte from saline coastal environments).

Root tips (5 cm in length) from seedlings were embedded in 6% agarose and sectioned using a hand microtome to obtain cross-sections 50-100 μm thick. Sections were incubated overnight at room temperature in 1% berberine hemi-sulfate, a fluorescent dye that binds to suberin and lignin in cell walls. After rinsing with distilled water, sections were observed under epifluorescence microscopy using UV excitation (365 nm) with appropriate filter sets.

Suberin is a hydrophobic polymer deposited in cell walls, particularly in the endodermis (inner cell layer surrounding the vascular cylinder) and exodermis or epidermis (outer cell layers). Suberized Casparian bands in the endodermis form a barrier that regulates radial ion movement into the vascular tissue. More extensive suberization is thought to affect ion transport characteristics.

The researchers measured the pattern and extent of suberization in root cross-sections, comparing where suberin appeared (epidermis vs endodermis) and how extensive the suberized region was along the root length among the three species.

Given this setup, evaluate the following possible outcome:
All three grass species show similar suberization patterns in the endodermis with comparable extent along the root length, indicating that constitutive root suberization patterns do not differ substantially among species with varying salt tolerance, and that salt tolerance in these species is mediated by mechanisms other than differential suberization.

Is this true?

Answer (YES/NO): NO